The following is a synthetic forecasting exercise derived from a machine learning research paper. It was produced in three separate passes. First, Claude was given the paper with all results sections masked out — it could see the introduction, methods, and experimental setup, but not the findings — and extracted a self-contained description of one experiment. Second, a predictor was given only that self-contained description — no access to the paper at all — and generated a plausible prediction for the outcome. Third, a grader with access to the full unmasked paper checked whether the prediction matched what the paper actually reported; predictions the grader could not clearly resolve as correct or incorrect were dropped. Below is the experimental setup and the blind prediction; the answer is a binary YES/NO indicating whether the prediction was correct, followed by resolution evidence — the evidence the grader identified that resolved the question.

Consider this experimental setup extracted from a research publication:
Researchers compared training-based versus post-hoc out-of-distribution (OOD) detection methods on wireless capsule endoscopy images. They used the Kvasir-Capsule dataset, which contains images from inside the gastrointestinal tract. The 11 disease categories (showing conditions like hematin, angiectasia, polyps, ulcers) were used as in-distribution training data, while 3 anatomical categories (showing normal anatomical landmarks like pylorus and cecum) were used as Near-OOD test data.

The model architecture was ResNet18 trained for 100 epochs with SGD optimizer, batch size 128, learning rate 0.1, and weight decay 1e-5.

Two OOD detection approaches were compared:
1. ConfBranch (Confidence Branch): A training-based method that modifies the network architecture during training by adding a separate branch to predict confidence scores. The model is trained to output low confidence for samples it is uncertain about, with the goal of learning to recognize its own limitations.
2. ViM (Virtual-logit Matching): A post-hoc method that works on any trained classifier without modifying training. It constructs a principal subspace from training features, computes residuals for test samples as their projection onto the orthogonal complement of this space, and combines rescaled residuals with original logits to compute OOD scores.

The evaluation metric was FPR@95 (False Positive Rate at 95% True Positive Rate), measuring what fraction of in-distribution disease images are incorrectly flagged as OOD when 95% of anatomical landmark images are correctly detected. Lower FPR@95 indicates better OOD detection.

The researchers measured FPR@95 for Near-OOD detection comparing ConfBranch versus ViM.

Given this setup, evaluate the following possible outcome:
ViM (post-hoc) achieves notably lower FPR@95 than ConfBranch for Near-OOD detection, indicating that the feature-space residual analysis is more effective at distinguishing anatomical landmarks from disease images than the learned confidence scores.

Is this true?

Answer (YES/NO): YES